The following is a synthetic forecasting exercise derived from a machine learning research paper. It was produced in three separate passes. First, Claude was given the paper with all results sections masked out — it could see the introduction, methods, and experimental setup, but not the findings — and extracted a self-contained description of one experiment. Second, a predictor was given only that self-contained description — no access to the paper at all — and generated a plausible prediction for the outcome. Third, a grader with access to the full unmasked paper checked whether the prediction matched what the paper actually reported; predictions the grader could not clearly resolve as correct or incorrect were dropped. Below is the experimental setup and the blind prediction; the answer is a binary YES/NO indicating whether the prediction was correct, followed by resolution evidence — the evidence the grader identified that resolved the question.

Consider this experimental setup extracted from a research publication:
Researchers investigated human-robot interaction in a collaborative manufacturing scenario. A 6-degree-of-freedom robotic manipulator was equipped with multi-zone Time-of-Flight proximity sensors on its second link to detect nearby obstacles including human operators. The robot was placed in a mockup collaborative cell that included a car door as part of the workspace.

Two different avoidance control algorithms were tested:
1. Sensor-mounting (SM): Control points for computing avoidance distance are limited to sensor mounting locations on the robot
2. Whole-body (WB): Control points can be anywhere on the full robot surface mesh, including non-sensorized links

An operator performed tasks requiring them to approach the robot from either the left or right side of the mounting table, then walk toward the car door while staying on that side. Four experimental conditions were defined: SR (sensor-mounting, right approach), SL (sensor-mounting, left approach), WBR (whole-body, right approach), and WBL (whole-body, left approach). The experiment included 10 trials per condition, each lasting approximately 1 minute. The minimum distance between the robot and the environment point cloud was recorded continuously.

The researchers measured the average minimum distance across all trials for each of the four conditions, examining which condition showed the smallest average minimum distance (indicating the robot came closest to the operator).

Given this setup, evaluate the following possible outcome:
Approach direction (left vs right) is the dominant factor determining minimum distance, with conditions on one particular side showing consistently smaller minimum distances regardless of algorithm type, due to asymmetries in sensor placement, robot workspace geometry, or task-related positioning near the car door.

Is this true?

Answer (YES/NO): NO